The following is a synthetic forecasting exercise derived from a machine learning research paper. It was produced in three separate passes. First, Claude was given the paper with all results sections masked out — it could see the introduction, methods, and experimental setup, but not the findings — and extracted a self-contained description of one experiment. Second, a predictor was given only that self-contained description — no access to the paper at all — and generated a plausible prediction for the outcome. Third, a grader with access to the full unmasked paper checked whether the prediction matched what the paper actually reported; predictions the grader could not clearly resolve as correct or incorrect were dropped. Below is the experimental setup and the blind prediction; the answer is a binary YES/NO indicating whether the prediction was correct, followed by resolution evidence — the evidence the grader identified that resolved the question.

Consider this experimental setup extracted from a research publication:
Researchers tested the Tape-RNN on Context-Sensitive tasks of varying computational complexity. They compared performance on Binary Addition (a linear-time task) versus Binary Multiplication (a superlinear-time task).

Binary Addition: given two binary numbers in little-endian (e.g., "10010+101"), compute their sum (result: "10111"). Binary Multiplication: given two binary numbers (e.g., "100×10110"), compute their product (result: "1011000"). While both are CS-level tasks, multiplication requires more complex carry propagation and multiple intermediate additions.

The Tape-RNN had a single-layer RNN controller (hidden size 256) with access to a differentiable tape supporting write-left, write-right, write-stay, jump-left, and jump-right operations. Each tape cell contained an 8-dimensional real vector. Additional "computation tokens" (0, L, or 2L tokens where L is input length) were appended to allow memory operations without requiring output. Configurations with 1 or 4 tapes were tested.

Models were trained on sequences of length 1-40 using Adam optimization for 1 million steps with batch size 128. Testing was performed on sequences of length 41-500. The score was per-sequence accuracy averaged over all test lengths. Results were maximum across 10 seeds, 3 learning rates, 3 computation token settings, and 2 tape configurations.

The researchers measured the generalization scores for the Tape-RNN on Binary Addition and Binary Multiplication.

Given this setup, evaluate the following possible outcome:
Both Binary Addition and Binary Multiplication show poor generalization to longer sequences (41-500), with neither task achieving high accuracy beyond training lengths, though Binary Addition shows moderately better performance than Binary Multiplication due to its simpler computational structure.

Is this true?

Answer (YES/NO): NO